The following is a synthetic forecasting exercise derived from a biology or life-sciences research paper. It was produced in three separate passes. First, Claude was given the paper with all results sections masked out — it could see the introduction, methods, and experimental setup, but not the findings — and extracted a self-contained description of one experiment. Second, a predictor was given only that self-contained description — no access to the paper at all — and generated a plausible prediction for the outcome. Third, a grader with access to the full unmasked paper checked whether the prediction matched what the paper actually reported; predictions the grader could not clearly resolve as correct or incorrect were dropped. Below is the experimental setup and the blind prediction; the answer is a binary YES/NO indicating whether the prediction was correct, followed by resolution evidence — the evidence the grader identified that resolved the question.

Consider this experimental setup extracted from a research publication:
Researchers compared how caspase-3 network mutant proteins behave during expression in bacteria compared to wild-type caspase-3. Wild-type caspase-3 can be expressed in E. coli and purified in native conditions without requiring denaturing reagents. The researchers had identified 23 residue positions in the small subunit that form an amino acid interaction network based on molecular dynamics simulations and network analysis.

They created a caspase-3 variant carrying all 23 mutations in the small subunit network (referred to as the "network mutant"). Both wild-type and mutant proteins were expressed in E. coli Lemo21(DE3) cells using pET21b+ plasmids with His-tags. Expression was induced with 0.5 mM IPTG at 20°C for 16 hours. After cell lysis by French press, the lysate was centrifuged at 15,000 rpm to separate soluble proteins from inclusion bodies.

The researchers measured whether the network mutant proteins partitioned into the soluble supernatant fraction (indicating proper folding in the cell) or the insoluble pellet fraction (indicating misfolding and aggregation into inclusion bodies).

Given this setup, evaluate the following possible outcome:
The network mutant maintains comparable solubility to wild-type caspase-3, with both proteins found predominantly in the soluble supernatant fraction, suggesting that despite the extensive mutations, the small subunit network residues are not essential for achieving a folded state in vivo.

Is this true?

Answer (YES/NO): NO